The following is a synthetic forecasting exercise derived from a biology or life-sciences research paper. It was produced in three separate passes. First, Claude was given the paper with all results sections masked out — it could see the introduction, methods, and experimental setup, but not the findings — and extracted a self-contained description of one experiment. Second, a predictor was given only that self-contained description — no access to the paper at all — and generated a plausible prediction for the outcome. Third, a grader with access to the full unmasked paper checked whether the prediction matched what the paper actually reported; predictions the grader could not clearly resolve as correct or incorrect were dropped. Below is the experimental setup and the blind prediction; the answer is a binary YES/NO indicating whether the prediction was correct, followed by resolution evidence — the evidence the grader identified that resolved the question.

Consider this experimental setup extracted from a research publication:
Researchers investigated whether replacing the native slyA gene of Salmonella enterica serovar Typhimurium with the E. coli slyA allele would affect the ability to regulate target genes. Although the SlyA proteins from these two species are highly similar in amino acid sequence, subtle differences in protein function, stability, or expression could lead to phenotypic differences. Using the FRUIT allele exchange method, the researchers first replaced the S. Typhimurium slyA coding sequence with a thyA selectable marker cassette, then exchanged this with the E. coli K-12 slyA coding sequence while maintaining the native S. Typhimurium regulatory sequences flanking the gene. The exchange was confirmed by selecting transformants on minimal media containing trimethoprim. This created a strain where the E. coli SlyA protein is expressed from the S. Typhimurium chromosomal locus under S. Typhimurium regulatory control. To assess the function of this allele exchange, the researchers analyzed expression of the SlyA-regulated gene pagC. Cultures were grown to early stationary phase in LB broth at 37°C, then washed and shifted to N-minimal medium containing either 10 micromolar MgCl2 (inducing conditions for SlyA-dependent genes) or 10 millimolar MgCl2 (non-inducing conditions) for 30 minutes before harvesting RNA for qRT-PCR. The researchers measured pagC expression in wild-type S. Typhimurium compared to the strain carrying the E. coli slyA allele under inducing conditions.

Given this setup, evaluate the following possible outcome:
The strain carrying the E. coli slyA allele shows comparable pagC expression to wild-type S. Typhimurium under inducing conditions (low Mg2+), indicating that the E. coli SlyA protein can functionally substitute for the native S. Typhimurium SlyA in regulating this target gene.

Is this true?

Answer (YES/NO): YES